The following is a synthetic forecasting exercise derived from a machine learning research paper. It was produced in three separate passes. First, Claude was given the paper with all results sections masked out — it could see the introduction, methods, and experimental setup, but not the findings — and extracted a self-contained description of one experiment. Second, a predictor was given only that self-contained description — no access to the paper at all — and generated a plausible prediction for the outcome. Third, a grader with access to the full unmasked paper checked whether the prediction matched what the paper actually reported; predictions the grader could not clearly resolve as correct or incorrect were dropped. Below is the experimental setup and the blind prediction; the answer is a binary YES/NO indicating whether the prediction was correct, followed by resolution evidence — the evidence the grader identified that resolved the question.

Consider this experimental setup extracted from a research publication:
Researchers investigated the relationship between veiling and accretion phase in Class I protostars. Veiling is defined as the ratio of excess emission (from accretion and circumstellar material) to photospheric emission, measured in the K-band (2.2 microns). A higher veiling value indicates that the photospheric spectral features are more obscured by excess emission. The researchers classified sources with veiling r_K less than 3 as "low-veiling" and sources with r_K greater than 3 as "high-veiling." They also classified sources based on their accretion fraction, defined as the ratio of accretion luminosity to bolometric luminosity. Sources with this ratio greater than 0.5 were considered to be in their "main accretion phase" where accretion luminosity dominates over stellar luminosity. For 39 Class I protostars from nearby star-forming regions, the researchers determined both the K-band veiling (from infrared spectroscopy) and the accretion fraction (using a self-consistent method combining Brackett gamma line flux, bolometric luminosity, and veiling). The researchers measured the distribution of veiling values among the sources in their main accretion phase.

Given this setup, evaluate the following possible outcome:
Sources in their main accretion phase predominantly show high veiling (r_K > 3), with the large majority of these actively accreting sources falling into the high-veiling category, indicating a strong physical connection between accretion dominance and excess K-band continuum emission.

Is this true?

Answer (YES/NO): YES